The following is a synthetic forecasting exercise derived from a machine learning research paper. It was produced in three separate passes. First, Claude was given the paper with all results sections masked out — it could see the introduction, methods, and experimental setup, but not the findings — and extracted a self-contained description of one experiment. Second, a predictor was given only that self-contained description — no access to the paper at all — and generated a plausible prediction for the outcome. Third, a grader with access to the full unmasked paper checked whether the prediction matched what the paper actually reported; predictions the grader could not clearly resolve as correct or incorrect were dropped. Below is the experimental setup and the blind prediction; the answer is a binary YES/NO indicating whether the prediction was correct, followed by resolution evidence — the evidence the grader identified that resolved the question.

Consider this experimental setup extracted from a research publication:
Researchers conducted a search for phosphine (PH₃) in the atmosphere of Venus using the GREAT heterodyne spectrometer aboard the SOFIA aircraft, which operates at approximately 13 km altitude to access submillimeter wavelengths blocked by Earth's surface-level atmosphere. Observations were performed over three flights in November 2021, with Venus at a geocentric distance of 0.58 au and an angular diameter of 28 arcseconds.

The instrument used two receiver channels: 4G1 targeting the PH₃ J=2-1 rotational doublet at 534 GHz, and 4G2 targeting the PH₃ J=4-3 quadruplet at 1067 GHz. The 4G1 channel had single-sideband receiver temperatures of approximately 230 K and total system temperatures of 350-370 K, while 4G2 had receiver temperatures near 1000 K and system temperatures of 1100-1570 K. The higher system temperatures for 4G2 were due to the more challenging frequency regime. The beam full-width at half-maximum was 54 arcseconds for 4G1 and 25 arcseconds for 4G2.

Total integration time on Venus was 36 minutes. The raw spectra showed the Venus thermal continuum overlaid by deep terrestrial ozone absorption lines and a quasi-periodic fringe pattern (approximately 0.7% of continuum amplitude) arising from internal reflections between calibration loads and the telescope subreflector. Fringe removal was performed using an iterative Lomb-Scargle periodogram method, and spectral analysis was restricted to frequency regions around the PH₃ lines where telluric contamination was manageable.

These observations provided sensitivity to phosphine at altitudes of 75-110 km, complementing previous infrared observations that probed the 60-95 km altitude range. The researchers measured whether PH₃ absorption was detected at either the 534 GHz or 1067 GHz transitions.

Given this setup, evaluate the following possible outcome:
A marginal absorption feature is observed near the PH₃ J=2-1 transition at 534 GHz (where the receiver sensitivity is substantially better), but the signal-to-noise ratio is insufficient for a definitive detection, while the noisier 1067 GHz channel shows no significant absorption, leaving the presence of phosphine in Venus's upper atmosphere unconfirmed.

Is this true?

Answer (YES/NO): NO